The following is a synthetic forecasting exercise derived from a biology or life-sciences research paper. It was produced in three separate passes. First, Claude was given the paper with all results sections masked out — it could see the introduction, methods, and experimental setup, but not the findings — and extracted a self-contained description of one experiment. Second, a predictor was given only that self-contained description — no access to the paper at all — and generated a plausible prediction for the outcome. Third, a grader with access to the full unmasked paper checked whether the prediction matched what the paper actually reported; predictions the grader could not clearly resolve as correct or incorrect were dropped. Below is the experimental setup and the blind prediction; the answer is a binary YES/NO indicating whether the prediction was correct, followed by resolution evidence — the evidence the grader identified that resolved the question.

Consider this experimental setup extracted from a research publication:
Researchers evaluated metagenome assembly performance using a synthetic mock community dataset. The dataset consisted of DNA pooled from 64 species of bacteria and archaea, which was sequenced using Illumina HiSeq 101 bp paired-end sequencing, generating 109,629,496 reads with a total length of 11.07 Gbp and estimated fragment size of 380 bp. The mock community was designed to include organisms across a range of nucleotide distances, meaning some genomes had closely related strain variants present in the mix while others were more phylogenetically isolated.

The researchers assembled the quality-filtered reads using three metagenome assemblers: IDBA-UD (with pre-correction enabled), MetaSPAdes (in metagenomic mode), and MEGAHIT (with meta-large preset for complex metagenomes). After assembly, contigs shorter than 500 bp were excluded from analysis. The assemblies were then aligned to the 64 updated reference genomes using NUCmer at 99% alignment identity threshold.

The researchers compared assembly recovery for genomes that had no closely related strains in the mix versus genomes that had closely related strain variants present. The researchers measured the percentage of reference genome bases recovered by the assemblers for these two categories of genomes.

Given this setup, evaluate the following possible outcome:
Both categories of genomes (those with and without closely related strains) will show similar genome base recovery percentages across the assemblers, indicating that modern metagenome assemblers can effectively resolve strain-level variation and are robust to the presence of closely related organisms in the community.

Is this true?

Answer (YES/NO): NO